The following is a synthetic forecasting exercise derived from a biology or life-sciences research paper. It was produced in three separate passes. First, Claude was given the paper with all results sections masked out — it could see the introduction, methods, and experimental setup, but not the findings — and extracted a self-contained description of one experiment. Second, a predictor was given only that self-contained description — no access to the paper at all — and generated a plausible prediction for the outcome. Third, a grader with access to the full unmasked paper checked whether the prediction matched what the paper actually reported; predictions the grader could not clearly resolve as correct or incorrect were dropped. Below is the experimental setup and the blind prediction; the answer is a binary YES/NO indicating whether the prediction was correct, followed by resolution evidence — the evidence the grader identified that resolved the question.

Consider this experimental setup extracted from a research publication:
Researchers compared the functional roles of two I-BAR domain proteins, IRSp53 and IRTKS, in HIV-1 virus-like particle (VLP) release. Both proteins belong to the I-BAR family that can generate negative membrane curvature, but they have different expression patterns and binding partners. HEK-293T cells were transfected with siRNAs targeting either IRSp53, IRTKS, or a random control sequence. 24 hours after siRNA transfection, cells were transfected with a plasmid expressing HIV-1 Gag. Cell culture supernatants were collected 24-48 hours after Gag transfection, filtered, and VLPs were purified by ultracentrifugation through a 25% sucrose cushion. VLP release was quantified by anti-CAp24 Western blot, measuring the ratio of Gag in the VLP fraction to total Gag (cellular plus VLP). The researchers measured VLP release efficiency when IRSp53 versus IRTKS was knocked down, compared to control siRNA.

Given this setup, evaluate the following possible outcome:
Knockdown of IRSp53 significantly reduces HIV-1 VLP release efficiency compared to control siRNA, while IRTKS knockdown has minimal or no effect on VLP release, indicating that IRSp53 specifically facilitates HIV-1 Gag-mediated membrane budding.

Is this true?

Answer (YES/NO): YES